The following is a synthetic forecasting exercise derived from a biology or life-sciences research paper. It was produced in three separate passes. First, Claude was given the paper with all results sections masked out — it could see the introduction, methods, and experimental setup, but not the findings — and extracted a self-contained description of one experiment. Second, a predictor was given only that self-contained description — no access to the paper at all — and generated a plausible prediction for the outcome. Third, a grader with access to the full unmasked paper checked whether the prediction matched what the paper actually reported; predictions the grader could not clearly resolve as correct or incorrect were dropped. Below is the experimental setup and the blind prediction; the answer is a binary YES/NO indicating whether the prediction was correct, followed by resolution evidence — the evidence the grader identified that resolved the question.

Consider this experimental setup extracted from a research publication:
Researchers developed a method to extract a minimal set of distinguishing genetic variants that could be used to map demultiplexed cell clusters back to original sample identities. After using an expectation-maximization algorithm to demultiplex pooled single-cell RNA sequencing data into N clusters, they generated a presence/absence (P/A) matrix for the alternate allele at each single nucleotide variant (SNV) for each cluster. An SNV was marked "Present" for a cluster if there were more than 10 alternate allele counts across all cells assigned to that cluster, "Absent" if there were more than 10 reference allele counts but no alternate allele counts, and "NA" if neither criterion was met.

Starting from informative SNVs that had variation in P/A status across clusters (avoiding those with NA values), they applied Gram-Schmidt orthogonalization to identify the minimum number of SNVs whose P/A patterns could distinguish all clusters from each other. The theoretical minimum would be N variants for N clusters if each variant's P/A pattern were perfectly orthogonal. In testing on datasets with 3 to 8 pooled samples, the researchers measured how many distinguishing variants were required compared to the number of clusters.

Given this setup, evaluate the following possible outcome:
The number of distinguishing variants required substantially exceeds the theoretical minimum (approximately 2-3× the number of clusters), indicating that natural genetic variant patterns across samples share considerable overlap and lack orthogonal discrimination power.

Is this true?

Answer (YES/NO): NO